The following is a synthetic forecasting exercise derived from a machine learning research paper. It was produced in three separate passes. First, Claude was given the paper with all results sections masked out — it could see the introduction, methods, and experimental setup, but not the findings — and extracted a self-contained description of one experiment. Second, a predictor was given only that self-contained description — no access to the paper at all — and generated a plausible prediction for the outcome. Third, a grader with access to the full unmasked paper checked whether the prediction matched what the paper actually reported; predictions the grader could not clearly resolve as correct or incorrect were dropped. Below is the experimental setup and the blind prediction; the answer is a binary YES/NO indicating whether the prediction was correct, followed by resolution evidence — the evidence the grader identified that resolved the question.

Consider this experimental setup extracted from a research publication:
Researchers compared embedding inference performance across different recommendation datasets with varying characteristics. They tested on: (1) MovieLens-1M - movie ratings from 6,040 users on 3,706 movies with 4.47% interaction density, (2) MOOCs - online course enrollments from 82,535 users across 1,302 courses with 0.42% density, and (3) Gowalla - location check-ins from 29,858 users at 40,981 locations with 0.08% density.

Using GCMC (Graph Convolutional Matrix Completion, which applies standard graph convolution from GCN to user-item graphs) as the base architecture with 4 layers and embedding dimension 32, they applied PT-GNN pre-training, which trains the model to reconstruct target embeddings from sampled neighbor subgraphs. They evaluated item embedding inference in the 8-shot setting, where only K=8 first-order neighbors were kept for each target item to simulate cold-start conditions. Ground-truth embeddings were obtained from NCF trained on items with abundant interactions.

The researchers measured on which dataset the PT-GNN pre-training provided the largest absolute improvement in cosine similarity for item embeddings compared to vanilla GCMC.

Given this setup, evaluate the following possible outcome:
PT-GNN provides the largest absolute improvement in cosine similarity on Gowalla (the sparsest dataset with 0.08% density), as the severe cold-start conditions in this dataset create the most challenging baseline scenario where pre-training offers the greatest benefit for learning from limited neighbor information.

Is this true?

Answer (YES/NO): NO